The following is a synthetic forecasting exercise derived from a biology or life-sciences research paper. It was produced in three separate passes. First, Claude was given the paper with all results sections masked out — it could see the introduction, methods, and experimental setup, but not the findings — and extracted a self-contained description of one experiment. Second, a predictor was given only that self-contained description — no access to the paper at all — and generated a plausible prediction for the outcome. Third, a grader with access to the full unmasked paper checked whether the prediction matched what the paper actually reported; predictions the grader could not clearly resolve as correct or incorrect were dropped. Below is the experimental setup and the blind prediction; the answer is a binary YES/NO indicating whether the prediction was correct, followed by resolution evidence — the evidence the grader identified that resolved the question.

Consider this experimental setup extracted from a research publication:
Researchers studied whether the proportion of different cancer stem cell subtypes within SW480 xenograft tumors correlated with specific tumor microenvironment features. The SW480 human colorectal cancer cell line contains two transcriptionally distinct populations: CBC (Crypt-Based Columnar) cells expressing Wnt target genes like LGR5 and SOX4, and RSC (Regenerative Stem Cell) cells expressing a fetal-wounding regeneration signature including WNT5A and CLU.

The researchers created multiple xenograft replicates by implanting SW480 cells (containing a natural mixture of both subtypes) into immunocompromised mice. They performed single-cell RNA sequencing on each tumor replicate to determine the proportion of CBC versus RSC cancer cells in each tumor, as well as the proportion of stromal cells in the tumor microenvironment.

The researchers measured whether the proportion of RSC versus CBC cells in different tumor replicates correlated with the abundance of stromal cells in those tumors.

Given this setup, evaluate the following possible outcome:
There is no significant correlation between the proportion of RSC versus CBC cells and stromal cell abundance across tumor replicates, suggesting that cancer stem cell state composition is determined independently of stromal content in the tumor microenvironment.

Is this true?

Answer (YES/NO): NO